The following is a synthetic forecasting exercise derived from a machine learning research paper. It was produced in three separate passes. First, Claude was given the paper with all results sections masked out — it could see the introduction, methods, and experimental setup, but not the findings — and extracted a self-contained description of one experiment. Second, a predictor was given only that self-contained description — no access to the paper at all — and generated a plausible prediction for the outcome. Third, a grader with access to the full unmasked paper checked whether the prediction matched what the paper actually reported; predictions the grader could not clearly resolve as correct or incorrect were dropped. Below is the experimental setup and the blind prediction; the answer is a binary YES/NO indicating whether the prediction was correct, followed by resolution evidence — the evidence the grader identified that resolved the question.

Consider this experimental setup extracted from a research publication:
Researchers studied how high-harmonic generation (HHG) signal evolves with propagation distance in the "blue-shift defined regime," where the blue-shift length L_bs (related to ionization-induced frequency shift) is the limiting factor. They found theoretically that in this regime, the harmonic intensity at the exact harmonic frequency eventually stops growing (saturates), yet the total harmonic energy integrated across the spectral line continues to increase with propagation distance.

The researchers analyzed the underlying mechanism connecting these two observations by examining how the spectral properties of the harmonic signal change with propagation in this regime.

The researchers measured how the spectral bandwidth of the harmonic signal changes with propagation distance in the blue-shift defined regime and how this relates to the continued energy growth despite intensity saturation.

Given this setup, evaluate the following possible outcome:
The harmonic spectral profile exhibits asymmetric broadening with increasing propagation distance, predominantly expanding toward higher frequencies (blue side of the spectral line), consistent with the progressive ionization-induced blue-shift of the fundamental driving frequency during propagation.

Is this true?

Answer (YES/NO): NO